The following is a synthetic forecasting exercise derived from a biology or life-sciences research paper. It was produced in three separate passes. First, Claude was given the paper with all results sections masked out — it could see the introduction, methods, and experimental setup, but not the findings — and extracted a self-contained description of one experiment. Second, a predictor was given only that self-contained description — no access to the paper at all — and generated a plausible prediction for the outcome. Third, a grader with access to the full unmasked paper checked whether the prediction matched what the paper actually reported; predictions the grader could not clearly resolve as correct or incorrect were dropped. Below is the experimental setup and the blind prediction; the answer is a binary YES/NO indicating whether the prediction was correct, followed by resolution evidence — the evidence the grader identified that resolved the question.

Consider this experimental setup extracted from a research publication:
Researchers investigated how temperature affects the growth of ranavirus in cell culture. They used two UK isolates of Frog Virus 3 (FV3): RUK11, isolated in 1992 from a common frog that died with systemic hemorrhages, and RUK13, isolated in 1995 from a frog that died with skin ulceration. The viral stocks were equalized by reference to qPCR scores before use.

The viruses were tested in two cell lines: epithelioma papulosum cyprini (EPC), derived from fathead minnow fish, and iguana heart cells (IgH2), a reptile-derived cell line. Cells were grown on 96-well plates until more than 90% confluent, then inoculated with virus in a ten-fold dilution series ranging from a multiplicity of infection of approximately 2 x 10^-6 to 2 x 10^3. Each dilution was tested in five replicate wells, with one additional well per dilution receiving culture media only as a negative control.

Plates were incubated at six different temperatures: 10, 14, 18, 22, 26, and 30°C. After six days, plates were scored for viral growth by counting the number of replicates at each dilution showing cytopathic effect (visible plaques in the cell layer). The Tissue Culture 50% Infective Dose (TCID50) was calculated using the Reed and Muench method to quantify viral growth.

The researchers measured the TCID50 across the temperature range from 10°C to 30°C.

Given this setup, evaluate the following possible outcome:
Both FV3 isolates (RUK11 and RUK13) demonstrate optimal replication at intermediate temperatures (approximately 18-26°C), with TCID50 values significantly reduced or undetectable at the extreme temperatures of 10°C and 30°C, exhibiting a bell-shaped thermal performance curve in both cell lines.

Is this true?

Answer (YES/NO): NO